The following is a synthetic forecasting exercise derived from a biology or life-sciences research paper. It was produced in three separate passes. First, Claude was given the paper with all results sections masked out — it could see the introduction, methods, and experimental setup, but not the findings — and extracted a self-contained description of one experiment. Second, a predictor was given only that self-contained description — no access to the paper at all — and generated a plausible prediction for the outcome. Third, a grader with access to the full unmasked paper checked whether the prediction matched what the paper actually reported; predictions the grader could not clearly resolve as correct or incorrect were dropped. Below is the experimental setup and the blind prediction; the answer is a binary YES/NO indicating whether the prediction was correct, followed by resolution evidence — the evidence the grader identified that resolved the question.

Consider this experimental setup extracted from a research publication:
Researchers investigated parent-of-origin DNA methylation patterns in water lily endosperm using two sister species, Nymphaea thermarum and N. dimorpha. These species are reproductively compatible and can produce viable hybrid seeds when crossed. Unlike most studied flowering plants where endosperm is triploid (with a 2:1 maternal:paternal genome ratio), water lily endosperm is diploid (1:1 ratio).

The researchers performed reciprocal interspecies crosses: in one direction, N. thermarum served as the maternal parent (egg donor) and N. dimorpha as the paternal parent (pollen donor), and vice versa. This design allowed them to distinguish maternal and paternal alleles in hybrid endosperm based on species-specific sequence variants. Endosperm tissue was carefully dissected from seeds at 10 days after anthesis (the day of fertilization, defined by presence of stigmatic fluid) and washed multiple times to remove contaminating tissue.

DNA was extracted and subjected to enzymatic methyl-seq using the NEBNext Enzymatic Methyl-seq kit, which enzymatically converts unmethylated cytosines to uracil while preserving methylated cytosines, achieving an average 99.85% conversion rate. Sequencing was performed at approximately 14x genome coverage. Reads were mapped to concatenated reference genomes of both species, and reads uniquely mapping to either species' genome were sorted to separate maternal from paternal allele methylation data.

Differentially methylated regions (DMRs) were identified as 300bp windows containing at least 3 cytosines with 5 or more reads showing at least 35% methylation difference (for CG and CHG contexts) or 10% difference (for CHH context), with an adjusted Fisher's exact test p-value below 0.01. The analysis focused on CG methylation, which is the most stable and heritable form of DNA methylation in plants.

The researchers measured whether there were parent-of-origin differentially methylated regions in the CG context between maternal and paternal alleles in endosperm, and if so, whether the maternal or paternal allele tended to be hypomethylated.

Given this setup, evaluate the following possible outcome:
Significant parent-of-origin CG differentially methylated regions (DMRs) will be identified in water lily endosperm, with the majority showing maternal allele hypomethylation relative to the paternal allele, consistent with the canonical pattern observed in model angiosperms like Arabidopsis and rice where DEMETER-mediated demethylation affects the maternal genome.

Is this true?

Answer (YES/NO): YES